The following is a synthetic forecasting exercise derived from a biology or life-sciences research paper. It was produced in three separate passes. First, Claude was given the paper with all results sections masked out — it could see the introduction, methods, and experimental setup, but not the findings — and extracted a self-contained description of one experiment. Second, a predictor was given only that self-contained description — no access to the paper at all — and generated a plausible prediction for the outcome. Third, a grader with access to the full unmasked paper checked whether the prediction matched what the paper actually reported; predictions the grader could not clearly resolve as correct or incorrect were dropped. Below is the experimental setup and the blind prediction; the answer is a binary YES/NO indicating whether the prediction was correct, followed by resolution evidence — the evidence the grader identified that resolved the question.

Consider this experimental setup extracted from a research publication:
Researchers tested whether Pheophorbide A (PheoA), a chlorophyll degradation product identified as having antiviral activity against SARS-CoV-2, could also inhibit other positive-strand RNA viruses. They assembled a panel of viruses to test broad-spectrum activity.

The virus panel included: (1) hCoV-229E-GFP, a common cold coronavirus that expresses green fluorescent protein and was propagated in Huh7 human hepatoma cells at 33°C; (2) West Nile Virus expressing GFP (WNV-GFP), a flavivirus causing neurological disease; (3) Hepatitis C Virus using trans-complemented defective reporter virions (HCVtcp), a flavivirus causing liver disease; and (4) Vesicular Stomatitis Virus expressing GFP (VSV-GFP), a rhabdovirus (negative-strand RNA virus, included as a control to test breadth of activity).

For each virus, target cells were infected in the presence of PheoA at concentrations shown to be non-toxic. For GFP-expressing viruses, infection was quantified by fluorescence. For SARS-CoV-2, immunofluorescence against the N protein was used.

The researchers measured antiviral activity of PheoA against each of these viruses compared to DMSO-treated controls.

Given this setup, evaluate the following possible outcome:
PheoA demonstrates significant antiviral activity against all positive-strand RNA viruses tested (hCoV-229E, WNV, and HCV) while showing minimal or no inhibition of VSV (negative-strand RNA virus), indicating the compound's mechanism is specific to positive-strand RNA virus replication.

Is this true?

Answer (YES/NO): YES